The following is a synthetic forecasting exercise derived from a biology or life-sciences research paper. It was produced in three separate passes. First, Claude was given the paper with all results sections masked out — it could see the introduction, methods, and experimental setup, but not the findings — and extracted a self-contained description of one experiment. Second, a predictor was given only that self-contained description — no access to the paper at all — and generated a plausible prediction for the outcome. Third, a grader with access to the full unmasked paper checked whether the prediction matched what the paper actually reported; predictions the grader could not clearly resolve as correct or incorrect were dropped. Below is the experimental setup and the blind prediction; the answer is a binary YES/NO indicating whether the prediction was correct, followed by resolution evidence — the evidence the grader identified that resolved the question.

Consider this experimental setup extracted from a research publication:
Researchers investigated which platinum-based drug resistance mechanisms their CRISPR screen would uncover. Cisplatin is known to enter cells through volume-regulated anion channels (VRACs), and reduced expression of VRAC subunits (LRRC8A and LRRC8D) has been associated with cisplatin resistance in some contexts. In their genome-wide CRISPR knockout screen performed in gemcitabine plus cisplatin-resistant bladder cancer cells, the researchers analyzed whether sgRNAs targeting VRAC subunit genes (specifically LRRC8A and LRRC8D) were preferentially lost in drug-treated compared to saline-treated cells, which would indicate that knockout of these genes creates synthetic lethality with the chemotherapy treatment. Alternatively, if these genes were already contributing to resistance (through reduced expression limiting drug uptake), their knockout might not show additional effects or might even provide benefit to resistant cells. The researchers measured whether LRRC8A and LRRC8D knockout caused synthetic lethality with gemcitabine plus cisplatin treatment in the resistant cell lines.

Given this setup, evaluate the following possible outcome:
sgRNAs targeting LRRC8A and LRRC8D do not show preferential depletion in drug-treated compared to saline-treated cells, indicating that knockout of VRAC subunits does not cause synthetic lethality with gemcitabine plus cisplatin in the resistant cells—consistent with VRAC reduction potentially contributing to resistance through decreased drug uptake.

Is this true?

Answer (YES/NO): NO